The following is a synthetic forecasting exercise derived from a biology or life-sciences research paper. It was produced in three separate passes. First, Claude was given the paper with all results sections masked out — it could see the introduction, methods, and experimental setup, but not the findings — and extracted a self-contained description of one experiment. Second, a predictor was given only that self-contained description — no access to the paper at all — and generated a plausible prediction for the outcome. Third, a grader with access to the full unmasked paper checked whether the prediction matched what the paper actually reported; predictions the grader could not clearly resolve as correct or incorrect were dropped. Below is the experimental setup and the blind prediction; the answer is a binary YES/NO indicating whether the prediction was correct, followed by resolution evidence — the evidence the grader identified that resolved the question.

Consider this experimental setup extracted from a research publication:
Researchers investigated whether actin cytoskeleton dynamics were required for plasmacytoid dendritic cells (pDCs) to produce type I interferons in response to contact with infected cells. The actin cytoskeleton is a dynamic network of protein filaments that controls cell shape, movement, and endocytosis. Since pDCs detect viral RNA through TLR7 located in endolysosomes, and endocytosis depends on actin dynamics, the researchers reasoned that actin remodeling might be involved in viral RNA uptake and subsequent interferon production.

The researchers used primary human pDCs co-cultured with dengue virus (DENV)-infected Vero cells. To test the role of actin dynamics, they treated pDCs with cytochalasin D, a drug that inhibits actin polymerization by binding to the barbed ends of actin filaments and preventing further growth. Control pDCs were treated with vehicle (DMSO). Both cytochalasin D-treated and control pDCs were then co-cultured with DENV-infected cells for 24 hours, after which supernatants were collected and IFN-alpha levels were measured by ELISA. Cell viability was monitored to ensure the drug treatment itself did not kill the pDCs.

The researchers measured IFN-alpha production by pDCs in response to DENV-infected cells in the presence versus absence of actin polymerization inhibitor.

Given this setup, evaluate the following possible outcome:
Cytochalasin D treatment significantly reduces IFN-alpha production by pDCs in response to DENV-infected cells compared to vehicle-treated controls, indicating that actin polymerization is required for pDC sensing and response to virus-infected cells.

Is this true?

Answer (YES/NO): YES